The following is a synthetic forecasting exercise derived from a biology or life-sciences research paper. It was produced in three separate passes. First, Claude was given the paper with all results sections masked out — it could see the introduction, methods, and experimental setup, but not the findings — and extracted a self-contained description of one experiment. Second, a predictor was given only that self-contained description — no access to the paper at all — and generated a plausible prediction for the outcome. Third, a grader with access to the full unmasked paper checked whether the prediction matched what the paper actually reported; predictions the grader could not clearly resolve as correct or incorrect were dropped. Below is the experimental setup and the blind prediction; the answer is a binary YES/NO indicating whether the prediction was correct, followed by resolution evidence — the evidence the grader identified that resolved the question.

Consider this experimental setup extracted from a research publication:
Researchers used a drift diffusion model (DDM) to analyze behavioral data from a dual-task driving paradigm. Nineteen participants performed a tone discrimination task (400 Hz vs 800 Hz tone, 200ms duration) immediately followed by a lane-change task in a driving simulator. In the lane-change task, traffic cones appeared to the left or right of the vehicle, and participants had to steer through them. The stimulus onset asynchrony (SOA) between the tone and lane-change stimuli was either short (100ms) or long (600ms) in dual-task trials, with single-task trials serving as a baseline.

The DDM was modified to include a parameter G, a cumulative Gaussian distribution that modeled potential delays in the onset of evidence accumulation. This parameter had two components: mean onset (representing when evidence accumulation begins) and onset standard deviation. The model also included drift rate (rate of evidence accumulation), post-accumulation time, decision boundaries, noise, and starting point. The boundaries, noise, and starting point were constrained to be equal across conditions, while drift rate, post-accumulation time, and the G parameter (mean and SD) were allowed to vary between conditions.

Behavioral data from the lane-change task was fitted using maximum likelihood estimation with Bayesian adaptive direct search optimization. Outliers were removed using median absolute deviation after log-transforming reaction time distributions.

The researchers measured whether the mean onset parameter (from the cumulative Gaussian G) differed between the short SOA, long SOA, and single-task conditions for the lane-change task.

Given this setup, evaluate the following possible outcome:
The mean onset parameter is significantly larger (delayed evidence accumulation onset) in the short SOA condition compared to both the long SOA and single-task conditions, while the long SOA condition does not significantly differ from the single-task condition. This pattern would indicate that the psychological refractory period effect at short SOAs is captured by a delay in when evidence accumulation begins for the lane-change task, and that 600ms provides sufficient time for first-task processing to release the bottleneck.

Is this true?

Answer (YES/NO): YES